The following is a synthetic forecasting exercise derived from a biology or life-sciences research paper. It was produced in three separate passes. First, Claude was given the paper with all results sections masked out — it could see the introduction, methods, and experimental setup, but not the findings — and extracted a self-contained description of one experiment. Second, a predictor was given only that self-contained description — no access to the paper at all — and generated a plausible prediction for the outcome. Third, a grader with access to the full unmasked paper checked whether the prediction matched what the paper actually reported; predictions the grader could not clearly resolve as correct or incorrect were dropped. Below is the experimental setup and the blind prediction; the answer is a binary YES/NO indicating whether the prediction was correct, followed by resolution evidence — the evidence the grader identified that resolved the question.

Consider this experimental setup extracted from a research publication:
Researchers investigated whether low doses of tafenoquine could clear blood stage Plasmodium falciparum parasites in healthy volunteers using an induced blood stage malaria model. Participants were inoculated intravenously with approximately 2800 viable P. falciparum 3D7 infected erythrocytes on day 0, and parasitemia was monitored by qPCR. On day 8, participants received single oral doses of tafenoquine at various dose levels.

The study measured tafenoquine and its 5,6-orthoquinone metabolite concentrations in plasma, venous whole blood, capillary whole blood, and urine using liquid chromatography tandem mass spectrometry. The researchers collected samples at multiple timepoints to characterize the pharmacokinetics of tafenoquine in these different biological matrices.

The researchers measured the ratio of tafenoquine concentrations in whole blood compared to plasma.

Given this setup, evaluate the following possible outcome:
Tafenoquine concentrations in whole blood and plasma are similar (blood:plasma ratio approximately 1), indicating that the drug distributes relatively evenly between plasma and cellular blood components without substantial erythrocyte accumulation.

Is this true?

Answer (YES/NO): NO